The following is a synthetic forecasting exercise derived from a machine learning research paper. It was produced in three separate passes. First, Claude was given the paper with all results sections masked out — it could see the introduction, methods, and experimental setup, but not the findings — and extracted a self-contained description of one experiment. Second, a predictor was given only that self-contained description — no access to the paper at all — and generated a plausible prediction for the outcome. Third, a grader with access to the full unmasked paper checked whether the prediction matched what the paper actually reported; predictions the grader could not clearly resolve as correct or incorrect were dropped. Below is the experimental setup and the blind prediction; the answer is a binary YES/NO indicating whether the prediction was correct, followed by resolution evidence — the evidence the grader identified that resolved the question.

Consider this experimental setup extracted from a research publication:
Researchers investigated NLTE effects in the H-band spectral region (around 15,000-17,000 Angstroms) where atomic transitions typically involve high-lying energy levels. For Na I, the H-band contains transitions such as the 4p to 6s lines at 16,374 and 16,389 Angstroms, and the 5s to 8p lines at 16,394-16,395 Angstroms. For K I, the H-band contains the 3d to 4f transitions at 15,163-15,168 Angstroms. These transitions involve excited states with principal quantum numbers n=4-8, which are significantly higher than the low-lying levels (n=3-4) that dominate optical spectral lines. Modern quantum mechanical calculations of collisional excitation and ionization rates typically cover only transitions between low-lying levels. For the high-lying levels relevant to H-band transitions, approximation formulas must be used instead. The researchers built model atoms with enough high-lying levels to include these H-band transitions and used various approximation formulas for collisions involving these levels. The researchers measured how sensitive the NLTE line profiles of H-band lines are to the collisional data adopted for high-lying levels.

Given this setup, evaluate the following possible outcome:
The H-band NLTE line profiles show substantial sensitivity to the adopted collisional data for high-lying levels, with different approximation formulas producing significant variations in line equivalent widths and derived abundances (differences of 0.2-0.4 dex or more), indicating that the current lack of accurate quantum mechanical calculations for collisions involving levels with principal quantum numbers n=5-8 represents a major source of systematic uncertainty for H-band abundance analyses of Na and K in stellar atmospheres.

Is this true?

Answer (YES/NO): NO